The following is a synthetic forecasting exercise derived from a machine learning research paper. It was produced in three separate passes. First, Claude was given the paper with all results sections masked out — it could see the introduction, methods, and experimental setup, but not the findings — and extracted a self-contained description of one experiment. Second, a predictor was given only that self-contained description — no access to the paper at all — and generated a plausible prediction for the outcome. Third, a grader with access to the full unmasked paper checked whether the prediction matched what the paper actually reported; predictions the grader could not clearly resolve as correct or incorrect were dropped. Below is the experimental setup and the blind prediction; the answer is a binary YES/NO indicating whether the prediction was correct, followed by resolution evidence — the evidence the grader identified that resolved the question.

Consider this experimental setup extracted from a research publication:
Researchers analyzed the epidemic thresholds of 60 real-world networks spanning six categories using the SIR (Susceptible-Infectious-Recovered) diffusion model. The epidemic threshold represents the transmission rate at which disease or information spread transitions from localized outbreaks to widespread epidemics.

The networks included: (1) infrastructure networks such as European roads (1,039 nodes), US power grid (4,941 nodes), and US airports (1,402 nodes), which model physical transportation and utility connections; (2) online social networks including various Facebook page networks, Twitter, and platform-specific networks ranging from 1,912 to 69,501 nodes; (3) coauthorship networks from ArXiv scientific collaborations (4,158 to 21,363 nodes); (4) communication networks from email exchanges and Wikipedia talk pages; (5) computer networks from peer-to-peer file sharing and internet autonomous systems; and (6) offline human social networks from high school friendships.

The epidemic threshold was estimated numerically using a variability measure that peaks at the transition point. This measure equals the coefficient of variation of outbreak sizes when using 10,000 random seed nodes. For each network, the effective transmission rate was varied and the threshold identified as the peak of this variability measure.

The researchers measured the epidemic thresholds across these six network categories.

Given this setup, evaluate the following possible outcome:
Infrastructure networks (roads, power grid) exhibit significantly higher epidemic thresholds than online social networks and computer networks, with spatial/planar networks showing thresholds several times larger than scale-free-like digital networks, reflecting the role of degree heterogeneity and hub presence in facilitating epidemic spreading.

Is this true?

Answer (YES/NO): YES